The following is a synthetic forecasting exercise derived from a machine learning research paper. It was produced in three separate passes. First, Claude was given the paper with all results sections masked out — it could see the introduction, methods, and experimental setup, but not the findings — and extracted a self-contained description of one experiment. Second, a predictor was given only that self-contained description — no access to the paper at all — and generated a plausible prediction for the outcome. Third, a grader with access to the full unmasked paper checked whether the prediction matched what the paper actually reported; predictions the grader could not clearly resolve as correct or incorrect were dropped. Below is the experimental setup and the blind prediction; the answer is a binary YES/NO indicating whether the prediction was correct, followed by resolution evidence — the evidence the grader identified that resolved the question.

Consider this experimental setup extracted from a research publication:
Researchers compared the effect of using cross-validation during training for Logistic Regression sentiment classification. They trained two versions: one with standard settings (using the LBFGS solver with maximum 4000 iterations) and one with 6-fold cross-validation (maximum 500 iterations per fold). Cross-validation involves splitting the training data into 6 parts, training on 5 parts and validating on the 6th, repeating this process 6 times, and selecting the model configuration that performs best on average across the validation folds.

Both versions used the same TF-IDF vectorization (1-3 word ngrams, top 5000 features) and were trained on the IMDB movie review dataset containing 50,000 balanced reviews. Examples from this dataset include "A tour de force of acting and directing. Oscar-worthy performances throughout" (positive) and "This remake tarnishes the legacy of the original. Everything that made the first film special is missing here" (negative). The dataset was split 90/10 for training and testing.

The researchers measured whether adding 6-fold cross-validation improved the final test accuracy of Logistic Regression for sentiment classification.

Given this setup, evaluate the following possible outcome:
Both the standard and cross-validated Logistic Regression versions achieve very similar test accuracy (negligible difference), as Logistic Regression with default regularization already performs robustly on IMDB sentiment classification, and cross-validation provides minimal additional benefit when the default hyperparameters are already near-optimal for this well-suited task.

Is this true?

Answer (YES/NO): YES